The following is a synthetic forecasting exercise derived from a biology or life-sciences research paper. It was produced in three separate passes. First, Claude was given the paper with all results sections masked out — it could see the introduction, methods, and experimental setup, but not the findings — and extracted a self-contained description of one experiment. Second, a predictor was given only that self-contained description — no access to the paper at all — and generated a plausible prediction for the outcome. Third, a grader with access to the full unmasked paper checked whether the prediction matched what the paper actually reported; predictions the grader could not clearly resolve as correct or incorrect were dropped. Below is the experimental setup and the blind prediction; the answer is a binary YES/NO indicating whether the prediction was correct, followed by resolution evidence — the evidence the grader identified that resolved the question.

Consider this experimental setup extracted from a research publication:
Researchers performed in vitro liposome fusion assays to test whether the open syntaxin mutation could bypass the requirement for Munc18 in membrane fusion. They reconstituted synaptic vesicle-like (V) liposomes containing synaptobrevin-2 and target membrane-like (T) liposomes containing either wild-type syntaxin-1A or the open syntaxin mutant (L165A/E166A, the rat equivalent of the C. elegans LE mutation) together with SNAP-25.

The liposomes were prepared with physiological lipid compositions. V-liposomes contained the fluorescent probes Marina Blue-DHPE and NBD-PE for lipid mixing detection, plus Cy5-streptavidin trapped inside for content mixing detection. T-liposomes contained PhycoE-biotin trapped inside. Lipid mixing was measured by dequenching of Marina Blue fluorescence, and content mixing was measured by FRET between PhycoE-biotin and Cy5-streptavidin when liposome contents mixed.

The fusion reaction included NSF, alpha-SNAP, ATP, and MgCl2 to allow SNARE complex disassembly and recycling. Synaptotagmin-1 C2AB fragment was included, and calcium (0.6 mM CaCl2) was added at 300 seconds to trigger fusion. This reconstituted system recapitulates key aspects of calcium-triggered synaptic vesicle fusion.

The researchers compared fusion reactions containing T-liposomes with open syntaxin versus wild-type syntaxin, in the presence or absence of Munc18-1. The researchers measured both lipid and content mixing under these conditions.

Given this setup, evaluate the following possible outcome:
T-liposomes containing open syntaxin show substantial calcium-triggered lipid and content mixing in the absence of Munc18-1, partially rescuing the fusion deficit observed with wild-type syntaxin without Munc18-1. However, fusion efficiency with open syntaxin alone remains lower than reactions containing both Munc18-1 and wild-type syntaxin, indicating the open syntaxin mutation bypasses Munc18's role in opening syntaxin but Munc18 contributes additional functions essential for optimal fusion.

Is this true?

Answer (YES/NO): NO